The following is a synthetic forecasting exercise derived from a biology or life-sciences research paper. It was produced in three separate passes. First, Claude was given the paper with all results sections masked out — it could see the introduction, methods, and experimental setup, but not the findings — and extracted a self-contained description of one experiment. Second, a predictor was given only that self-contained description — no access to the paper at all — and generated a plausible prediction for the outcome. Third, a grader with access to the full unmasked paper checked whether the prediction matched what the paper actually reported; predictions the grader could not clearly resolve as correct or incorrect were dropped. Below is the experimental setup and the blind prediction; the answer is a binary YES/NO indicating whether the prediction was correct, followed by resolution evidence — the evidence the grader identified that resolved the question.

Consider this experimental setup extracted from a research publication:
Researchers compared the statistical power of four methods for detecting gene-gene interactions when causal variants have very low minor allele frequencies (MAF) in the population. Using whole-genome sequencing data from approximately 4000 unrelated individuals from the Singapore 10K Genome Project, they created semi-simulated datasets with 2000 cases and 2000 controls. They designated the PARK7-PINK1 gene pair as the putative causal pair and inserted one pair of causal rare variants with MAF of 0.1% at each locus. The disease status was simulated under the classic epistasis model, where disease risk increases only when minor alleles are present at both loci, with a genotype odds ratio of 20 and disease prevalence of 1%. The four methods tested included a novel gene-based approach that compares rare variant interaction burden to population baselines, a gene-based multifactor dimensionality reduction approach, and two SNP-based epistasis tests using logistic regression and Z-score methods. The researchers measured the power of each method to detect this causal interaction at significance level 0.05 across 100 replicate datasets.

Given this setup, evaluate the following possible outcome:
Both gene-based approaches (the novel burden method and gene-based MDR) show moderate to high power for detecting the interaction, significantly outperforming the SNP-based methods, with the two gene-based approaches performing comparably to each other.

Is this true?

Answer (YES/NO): NO